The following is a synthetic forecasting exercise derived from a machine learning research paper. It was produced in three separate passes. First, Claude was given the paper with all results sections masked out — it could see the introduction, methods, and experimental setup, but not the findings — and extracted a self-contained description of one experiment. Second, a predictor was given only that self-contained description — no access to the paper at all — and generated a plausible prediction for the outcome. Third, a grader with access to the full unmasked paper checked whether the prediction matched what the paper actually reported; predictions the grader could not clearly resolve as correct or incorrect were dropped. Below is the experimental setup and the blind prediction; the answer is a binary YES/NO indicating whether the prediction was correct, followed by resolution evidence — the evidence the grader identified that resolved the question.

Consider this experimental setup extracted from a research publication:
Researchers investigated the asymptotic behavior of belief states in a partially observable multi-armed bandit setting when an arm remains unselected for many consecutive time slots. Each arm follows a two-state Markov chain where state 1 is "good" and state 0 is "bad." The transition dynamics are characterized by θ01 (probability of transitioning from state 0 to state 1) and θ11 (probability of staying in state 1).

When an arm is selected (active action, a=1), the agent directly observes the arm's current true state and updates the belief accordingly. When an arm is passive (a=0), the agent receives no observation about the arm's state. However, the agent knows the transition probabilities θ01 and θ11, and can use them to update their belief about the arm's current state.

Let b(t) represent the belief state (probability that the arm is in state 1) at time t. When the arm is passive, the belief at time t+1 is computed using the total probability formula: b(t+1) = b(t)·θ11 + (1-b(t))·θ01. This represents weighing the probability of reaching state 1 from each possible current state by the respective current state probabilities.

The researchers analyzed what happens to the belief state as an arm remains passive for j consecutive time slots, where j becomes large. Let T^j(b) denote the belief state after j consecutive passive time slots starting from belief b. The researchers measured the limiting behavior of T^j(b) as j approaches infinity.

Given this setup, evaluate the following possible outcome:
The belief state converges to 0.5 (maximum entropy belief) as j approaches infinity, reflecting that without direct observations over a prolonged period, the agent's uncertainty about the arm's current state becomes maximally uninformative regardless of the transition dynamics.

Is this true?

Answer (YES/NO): NO